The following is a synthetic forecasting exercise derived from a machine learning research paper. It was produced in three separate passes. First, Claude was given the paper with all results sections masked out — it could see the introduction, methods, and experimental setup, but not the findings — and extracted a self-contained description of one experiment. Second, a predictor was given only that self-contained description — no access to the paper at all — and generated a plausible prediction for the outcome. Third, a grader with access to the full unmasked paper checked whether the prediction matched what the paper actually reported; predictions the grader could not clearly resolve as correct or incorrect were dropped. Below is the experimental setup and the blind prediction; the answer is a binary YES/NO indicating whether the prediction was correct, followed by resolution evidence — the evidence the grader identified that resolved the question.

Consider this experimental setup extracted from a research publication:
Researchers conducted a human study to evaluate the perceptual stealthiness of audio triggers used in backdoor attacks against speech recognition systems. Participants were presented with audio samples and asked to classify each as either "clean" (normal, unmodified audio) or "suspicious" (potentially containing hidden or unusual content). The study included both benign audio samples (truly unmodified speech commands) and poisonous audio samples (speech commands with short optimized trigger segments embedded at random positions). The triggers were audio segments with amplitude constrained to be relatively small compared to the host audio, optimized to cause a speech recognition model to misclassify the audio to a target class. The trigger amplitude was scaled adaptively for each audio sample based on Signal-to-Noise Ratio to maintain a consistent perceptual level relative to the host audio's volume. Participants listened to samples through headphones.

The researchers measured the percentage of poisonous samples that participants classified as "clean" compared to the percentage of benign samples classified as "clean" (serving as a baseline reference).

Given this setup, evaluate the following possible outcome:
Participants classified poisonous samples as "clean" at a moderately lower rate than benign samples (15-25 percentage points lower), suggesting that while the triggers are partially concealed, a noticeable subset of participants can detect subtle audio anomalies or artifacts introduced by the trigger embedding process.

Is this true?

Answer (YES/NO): NO